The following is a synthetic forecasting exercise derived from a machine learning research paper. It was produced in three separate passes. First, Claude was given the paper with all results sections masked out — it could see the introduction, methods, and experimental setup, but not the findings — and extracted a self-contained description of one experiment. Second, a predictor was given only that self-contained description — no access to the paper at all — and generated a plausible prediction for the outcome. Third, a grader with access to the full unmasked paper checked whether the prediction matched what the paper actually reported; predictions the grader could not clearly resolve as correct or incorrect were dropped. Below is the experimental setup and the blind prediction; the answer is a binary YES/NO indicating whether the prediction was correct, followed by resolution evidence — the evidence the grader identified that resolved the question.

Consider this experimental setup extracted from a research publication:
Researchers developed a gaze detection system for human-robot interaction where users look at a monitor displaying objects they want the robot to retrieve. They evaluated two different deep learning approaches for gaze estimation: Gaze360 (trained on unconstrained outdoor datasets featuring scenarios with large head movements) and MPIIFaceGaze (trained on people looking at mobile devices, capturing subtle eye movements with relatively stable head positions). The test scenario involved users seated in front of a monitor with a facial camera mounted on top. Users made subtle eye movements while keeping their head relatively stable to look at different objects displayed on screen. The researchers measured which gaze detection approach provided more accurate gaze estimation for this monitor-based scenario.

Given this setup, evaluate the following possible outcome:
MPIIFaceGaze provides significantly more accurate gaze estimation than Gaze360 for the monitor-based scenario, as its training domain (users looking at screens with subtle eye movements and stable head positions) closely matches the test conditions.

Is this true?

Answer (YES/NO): YES